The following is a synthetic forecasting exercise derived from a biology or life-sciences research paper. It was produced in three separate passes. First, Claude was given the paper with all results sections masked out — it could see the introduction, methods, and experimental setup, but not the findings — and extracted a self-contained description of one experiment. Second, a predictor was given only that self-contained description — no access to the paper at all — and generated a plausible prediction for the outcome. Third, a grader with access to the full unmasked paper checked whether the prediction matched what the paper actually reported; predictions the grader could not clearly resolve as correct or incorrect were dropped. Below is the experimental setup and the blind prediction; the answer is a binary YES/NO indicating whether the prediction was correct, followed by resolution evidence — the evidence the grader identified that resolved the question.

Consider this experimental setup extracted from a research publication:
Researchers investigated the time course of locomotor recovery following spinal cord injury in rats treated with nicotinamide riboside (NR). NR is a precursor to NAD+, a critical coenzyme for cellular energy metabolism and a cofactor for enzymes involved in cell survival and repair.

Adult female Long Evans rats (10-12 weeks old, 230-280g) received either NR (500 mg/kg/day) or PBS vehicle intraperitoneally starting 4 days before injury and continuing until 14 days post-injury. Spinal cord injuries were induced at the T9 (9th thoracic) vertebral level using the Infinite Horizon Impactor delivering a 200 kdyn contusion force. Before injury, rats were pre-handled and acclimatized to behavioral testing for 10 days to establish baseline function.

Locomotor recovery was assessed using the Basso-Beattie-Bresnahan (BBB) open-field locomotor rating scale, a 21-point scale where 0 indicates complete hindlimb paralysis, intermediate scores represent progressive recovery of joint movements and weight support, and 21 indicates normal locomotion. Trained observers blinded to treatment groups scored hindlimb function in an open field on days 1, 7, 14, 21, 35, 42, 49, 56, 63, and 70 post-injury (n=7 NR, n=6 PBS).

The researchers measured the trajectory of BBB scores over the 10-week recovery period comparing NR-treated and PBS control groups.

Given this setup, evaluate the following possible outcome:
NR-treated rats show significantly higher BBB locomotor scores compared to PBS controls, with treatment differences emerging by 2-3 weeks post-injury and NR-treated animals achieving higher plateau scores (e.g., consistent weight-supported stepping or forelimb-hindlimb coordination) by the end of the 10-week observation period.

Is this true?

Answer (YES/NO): NO